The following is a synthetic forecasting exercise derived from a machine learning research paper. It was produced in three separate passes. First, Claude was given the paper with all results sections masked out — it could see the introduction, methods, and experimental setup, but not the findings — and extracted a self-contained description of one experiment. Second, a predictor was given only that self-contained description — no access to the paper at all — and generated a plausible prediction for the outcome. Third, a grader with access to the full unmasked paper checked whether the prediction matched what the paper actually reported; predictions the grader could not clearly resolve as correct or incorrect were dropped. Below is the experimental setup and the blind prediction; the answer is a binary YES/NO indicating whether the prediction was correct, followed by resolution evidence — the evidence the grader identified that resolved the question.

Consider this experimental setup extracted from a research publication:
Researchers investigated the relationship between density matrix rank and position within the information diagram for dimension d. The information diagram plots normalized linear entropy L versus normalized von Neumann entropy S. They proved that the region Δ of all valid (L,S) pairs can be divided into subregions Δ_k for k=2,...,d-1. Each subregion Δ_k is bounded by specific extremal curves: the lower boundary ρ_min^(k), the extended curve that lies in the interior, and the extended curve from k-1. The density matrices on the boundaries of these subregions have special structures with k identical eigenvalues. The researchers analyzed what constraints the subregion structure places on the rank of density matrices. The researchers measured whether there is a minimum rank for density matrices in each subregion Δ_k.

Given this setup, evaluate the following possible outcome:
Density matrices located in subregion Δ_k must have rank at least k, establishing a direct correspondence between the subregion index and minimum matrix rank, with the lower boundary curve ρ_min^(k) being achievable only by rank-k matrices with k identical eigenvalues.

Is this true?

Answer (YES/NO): NO